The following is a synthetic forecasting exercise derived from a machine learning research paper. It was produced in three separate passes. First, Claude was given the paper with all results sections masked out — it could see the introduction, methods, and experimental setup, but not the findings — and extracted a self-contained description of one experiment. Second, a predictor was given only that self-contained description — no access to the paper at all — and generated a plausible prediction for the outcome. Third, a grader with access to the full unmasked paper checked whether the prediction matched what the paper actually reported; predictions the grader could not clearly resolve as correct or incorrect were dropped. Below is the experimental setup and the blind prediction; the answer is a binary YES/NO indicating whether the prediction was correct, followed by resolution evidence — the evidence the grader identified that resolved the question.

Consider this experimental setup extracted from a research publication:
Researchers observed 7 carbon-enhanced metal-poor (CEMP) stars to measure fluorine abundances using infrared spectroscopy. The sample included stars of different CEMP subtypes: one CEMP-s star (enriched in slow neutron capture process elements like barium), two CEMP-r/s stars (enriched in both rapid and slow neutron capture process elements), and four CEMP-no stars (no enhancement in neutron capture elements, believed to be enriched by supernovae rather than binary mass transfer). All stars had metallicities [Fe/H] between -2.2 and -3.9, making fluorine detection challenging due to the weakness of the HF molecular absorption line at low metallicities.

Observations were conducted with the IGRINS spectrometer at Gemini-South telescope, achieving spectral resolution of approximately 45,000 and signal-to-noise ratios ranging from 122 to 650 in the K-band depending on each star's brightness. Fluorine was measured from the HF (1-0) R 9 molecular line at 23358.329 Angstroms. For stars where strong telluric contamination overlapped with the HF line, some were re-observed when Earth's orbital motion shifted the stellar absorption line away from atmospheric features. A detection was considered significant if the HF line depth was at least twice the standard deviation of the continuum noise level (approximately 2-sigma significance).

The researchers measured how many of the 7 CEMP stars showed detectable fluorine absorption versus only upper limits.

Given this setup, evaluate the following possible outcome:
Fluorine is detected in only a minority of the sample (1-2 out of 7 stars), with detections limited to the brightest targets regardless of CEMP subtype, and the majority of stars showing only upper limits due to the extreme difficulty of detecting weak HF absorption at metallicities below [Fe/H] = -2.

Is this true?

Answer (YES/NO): NO